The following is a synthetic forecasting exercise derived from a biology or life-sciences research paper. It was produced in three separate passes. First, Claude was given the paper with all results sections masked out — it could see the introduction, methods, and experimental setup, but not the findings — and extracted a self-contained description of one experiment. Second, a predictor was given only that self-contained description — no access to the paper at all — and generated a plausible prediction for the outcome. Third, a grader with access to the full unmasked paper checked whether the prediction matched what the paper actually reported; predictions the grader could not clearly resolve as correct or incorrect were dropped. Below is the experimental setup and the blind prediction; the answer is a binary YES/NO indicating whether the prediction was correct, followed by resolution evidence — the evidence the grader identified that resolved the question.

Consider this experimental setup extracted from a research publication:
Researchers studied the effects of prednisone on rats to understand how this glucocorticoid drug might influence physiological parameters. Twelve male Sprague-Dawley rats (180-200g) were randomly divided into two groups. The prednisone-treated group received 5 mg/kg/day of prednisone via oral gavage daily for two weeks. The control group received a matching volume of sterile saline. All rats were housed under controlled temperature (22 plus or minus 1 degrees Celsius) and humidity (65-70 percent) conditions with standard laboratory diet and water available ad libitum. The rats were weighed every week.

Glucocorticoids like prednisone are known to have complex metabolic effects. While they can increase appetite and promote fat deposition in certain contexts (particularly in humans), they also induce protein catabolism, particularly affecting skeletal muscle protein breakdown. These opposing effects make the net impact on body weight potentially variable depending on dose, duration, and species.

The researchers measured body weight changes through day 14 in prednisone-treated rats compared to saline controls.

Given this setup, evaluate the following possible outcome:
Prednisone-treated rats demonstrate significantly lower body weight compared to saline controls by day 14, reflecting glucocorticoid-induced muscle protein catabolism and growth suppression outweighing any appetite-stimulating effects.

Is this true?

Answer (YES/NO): NO